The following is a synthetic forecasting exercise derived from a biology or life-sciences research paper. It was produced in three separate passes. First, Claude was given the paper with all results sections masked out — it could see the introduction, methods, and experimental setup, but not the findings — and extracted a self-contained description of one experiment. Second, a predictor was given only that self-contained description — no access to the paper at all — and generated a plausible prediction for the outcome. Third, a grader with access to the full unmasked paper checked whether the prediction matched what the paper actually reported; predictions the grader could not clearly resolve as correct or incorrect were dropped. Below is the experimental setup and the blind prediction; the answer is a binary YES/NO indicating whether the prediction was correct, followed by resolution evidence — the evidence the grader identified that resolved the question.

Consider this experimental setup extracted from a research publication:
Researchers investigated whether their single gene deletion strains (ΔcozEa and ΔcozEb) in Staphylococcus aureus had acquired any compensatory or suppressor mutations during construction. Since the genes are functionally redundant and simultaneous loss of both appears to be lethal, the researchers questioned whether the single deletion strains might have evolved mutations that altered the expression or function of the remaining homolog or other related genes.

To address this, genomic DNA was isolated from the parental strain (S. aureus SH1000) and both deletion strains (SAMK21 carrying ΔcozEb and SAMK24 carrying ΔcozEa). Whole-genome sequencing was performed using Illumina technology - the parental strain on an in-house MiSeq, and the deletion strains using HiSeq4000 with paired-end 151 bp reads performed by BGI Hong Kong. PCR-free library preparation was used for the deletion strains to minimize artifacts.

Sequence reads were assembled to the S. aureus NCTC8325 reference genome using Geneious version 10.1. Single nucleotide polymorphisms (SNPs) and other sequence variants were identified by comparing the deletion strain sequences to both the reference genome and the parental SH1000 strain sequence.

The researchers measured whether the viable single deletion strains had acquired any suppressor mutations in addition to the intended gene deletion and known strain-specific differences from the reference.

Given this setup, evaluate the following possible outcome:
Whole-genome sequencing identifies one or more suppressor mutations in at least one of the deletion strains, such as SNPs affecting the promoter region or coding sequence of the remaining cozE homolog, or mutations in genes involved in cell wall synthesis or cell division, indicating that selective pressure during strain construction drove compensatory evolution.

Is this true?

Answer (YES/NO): NO